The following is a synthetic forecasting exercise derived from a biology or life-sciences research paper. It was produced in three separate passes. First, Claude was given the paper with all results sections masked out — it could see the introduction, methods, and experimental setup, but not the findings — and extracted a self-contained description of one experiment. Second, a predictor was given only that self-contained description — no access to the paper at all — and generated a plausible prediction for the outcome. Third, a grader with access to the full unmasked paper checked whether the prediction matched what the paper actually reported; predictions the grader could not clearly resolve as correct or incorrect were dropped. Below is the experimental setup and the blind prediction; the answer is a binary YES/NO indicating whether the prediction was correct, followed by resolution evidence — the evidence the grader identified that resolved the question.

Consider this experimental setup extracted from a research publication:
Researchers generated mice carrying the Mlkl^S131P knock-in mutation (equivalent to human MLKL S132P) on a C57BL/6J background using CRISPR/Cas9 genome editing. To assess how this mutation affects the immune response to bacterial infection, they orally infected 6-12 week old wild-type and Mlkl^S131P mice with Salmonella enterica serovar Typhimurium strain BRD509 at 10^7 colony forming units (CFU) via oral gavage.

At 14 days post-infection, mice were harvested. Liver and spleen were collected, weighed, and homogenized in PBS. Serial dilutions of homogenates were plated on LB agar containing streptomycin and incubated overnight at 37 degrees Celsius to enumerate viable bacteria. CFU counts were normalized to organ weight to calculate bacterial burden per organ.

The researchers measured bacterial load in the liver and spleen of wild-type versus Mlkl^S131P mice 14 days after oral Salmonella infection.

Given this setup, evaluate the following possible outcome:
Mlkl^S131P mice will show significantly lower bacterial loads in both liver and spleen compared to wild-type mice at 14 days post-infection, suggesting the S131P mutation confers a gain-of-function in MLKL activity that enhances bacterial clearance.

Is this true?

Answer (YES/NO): NO